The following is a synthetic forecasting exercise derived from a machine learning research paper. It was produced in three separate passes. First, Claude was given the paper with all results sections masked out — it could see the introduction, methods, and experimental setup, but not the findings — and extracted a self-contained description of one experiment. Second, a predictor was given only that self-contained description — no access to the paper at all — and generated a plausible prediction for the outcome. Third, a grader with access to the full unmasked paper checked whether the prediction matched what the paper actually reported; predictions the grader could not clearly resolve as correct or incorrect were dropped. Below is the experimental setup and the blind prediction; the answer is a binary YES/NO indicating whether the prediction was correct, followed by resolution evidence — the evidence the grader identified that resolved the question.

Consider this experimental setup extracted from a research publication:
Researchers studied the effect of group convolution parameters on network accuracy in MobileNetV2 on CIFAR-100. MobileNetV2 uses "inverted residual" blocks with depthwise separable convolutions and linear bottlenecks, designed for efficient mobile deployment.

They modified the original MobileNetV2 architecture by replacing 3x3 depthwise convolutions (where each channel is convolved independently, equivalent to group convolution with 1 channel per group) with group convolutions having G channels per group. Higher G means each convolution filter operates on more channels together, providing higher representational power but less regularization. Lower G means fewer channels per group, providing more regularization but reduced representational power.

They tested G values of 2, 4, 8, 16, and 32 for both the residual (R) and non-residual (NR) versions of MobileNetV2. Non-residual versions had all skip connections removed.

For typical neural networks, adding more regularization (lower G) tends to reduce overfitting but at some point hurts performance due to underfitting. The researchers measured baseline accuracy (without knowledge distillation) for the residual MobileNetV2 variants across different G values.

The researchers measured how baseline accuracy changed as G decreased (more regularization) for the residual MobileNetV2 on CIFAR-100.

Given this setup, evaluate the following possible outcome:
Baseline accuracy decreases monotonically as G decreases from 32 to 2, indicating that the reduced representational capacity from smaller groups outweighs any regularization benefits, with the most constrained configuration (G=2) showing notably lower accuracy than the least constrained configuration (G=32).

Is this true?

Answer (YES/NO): NO